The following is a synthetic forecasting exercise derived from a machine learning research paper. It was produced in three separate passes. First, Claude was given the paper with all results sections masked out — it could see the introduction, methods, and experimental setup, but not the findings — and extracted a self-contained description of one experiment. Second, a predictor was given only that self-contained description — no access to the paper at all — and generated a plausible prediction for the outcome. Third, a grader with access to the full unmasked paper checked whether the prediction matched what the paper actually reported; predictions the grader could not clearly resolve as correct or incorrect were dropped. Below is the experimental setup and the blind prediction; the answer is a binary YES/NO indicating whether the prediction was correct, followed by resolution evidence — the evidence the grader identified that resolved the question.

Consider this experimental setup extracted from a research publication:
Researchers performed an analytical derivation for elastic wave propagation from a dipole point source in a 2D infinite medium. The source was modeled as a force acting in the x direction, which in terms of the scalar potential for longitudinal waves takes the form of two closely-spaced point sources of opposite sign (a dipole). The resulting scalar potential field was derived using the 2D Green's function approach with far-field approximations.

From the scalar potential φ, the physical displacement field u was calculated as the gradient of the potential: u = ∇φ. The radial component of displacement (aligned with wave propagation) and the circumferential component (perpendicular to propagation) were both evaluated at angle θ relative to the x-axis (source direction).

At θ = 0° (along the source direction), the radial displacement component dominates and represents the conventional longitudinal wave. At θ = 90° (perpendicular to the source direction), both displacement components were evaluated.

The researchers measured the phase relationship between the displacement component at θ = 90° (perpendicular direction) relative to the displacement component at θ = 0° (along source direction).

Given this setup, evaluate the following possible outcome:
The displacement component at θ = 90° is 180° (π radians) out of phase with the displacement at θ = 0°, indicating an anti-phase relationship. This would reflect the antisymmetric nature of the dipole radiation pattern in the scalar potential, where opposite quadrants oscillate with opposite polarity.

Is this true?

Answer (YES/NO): NO